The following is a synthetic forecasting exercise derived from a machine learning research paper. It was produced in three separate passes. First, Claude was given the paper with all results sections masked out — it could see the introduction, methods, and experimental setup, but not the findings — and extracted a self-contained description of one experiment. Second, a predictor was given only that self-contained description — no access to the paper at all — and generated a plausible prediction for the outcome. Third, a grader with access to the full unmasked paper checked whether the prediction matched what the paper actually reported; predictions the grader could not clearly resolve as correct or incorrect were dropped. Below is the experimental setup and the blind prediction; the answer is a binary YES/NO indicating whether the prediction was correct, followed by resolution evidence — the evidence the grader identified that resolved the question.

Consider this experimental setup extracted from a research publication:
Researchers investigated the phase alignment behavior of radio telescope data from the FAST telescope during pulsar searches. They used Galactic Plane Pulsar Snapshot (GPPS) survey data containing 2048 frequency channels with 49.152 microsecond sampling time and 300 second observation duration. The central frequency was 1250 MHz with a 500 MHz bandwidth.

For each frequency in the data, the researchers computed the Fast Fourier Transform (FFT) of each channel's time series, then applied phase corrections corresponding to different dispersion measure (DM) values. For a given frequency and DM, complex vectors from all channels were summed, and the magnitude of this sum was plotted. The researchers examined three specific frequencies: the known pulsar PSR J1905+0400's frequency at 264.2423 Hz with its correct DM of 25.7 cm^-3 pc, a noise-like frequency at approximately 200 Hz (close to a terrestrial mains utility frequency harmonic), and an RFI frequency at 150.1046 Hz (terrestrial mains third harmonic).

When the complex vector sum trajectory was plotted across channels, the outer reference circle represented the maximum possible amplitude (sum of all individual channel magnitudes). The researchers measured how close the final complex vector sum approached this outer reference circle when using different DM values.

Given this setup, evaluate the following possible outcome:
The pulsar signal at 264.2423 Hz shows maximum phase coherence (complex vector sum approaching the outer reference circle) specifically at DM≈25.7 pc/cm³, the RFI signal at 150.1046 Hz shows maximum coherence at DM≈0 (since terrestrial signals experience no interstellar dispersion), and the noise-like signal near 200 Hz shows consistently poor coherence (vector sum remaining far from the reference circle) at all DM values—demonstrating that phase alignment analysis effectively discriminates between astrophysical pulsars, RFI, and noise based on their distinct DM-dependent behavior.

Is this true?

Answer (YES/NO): YES